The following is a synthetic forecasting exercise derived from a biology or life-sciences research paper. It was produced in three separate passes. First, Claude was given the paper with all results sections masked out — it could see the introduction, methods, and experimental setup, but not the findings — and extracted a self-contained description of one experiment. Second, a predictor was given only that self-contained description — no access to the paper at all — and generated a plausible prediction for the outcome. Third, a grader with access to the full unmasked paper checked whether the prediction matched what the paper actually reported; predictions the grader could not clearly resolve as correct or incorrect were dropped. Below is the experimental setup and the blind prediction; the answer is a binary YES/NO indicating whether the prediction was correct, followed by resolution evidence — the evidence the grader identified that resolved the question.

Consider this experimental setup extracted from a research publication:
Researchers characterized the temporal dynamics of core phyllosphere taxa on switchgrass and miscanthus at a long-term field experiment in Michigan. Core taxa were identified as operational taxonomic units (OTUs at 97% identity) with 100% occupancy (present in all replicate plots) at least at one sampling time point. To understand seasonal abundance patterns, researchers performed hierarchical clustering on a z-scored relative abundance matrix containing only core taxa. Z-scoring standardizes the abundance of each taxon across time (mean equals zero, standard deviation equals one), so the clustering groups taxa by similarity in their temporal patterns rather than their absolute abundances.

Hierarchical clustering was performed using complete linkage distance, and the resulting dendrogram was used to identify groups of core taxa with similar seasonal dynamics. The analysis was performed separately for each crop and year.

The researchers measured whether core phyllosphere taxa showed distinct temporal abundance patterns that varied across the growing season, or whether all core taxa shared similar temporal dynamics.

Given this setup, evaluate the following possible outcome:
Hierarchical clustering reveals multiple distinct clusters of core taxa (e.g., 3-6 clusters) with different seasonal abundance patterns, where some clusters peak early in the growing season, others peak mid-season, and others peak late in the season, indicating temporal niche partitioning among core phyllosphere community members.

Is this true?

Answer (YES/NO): YES